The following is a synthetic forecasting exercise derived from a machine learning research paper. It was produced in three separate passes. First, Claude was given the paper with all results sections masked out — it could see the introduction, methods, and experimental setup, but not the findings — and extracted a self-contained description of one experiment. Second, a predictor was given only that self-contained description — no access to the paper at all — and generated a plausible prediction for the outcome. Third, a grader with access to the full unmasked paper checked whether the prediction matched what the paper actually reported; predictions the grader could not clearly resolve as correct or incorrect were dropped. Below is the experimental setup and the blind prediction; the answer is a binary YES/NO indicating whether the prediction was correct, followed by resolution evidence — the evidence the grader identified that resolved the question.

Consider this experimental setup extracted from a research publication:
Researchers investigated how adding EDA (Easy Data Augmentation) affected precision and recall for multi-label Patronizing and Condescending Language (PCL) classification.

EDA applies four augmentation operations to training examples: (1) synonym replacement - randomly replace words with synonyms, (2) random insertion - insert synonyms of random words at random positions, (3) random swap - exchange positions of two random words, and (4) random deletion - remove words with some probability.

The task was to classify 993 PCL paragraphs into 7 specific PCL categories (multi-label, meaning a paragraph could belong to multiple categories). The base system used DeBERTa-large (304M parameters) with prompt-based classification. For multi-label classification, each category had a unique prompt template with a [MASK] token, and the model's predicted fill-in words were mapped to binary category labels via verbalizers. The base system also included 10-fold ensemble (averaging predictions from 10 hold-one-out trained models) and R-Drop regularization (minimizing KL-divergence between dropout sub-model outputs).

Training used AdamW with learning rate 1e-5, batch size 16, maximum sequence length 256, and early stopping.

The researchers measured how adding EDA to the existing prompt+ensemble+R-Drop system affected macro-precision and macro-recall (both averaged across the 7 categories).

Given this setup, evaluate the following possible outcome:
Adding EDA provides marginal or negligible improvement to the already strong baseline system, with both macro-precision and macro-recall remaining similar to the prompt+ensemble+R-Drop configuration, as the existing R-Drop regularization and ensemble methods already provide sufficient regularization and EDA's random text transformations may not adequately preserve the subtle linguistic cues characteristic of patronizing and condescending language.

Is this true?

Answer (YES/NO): NO